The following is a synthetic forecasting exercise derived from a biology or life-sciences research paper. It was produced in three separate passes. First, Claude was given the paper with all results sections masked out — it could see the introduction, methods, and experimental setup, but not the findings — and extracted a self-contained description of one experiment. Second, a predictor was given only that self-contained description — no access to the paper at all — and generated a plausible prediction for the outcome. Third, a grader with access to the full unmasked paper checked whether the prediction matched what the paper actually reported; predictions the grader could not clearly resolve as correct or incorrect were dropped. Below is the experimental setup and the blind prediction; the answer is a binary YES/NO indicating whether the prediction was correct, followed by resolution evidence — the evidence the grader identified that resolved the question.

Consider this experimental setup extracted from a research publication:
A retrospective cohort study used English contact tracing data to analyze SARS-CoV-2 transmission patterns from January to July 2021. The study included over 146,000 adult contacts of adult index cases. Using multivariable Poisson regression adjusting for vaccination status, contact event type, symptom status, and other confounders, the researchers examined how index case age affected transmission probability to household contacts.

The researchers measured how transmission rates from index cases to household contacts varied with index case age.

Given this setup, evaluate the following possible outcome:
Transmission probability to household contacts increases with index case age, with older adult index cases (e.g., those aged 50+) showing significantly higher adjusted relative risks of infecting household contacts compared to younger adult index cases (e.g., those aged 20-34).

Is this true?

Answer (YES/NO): YES